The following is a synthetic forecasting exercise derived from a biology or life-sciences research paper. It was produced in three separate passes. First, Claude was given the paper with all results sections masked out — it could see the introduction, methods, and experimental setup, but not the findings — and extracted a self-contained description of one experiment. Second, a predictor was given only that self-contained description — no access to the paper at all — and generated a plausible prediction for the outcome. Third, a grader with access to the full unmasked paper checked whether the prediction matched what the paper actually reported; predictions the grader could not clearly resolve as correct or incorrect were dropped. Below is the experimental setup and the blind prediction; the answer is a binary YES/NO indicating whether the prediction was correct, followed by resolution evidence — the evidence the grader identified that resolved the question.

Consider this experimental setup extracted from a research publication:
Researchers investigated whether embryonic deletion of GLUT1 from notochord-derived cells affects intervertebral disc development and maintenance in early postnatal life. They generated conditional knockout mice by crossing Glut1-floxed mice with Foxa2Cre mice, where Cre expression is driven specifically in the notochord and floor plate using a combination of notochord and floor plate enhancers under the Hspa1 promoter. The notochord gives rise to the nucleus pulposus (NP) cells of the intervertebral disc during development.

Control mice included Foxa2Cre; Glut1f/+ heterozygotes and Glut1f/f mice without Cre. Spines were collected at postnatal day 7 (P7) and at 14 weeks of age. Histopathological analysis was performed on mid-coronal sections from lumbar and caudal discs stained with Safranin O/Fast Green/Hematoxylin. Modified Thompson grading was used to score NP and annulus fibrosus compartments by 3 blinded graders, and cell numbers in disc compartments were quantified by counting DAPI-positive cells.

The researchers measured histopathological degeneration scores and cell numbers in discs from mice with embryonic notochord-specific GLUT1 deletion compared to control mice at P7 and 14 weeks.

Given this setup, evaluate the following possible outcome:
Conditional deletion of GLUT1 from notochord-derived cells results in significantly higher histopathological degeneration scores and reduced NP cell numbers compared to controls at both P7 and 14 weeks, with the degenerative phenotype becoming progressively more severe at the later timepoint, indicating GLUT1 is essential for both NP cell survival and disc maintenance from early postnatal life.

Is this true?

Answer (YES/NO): NO